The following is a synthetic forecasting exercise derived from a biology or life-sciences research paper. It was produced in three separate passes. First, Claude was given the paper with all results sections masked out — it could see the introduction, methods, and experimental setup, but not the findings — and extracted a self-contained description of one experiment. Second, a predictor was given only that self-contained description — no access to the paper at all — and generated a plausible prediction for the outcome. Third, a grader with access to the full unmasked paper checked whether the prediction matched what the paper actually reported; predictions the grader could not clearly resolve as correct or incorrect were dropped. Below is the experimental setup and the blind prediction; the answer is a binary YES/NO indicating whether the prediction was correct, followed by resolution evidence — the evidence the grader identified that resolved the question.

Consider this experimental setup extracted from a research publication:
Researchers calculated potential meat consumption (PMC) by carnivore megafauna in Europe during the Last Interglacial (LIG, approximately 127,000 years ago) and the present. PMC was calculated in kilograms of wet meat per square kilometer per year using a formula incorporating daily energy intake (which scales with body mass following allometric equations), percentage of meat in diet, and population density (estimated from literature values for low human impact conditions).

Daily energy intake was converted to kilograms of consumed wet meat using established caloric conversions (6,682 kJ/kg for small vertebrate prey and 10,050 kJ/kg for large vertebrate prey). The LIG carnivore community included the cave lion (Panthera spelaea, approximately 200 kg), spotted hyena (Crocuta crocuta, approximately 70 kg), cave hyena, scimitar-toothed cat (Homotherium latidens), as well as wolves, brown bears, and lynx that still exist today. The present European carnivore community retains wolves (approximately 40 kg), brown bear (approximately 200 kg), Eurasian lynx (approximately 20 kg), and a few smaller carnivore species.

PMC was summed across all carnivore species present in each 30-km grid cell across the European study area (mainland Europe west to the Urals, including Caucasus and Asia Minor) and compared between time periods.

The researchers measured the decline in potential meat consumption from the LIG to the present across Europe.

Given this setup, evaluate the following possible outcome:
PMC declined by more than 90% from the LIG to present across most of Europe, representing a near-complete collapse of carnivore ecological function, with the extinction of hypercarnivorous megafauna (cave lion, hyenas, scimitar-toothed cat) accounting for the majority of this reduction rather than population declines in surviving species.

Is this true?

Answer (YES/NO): NO